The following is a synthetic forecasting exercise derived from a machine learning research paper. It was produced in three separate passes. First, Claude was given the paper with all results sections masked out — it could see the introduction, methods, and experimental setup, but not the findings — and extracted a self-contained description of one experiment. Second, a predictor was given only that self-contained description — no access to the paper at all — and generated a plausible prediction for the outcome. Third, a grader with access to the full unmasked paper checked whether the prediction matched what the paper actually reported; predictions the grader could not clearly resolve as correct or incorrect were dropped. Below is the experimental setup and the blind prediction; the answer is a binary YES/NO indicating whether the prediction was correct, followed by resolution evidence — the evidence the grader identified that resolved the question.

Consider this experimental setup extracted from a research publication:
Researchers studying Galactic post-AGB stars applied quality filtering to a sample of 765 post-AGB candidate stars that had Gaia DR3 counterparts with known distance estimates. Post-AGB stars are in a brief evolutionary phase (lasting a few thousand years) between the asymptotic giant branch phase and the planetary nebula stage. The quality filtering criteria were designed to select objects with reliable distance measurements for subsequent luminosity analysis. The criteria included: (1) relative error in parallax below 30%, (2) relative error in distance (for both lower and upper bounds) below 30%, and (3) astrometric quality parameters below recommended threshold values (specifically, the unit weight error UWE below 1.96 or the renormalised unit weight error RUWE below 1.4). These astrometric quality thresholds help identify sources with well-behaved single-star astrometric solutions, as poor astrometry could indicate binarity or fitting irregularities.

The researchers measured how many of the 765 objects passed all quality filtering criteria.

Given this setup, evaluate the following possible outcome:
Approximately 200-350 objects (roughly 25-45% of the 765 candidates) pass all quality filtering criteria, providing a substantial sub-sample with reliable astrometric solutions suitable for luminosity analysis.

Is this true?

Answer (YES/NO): NO